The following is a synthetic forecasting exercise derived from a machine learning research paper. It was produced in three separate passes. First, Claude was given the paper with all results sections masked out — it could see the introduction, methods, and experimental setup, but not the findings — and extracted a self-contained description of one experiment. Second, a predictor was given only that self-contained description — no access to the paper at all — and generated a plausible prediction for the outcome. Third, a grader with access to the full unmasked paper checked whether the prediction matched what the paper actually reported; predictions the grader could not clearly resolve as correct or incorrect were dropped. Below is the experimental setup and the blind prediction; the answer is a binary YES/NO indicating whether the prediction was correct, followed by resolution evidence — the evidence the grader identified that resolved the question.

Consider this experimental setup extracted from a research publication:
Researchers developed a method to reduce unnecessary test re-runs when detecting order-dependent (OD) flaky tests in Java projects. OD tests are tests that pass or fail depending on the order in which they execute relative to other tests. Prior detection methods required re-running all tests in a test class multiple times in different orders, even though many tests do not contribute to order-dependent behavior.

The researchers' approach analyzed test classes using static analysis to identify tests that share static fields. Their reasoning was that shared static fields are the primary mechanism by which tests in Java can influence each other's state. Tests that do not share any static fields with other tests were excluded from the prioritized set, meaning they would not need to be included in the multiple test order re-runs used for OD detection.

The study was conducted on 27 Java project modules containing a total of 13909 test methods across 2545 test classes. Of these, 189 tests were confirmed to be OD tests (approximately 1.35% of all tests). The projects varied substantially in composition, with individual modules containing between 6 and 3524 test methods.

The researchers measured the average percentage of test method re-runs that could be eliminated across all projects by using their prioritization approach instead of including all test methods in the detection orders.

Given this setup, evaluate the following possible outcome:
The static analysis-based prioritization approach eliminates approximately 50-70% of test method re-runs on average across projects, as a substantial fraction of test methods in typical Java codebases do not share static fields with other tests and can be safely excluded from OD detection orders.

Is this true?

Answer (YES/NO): NO